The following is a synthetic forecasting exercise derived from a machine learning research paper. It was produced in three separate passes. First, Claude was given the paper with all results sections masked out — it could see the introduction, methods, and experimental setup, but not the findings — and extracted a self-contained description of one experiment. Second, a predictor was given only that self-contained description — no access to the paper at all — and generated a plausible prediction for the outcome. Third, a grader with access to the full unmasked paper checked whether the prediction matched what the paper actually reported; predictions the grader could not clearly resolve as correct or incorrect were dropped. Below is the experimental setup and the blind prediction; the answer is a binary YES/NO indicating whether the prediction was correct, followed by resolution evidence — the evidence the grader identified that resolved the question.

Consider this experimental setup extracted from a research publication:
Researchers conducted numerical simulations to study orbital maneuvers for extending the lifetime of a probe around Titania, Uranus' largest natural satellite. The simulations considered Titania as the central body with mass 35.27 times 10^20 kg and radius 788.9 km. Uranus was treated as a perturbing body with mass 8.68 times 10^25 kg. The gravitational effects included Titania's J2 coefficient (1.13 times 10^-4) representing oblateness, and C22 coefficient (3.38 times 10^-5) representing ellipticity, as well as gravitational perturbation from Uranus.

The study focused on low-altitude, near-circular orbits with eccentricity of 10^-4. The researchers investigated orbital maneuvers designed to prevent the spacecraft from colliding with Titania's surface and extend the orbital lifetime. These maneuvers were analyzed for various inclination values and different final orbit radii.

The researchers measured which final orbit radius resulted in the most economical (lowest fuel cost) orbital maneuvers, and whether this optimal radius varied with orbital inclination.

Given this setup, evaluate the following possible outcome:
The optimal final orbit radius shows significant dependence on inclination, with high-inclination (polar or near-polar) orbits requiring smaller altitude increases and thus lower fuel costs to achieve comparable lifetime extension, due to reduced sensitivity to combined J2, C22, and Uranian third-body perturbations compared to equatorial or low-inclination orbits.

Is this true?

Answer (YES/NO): NO